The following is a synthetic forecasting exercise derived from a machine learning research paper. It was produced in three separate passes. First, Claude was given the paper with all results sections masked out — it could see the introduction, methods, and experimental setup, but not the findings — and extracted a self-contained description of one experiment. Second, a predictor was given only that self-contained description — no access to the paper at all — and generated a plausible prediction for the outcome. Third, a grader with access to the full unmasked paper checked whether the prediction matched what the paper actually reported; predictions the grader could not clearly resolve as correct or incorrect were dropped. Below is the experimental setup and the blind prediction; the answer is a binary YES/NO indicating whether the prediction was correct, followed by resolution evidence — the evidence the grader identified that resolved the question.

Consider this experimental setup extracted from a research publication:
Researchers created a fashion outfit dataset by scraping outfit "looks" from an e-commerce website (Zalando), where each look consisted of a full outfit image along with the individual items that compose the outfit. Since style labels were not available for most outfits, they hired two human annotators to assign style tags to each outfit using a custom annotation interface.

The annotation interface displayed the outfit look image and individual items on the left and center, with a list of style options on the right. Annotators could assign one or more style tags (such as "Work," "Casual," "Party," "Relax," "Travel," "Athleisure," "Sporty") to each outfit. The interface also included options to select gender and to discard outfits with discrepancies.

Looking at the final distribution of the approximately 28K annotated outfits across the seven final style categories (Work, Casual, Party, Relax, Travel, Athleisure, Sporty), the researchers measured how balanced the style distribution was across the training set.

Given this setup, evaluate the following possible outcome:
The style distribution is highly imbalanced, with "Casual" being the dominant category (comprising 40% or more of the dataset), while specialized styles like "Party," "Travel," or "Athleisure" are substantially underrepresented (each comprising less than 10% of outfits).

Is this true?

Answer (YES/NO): NO